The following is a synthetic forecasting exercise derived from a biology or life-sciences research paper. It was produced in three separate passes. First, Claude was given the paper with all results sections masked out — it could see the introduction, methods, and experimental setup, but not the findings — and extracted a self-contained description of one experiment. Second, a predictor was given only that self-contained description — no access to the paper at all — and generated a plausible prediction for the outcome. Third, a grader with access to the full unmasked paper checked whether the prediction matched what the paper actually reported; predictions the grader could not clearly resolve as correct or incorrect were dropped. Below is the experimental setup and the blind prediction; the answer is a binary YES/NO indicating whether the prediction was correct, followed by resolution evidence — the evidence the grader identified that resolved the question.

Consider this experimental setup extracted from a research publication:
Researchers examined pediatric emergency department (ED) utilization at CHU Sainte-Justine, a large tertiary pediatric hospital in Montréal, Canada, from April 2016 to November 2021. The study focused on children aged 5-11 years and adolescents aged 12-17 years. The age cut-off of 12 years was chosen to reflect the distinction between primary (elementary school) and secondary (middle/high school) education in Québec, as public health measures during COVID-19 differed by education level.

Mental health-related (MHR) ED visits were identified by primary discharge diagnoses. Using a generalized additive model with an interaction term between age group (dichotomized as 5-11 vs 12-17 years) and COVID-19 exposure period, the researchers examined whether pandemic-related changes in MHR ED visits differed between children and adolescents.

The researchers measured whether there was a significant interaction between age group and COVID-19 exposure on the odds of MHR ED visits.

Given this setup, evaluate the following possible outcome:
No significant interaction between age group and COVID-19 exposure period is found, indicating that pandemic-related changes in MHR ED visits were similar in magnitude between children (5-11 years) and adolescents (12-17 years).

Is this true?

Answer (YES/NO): NO